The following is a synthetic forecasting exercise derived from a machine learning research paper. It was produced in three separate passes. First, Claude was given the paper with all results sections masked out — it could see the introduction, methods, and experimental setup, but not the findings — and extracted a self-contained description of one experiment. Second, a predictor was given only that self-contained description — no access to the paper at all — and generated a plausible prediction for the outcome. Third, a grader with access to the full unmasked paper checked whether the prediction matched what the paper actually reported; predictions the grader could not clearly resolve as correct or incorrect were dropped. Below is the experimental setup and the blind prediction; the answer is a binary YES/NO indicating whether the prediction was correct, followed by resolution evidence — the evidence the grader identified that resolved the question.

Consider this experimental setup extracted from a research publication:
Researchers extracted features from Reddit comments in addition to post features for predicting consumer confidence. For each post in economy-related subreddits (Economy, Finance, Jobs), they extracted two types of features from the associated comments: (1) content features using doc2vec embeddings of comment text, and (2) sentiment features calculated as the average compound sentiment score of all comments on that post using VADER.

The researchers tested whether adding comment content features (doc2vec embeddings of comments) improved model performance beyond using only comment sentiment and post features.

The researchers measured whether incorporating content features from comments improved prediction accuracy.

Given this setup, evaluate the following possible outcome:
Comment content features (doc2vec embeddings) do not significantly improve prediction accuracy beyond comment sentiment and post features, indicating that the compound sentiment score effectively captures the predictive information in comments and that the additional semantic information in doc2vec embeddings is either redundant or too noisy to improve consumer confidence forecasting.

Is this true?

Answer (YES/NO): YES